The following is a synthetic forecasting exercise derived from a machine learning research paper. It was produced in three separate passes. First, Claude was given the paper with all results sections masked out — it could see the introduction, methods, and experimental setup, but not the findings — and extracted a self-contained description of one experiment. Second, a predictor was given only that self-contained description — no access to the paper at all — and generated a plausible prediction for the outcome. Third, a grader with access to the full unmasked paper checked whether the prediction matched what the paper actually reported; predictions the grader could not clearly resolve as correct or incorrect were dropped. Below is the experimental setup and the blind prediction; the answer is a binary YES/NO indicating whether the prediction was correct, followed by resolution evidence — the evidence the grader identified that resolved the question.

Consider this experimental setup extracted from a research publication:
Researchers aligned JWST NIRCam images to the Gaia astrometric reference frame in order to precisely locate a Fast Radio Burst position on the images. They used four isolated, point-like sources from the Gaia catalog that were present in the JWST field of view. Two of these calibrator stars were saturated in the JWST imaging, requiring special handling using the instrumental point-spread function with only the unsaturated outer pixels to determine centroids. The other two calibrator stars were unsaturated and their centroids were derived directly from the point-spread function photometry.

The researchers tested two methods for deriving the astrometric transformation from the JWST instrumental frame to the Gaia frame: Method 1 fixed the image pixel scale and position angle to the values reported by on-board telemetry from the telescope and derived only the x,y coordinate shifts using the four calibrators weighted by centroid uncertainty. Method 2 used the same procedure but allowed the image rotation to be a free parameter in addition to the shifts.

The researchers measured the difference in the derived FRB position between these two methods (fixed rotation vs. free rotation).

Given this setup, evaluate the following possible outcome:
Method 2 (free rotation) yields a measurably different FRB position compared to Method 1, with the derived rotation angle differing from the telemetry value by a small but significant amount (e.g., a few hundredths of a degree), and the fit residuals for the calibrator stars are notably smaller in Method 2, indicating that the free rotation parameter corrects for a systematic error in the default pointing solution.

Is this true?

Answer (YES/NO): NO